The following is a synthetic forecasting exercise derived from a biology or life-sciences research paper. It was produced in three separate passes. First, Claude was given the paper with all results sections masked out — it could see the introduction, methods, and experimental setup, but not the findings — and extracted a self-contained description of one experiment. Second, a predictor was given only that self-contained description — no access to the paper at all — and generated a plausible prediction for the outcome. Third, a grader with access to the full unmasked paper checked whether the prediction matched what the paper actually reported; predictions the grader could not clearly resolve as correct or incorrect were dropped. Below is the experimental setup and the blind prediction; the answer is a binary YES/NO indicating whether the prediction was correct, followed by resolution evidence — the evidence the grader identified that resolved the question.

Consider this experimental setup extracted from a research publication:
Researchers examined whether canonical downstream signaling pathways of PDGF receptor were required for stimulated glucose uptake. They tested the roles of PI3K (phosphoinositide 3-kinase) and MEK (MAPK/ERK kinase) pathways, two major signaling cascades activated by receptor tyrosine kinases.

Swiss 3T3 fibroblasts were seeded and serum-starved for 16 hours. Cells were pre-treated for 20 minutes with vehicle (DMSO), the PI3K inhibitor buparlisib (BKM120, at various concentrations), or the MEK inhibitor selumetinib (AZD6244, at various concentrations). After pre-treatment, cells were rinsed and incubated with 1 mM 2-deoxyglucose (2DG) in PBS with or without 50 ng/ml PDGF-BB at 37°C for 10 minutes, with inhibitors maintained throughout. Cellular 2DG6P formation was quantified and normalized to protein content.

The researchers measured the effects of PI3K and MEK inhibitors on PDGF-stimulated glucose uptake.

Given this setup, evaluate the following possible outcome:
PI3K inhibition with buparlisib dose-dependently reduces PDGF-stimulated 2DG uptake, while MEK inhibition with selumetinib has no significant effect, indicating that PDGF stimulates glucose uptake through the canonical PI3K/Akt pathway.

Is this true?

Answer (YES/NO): NO